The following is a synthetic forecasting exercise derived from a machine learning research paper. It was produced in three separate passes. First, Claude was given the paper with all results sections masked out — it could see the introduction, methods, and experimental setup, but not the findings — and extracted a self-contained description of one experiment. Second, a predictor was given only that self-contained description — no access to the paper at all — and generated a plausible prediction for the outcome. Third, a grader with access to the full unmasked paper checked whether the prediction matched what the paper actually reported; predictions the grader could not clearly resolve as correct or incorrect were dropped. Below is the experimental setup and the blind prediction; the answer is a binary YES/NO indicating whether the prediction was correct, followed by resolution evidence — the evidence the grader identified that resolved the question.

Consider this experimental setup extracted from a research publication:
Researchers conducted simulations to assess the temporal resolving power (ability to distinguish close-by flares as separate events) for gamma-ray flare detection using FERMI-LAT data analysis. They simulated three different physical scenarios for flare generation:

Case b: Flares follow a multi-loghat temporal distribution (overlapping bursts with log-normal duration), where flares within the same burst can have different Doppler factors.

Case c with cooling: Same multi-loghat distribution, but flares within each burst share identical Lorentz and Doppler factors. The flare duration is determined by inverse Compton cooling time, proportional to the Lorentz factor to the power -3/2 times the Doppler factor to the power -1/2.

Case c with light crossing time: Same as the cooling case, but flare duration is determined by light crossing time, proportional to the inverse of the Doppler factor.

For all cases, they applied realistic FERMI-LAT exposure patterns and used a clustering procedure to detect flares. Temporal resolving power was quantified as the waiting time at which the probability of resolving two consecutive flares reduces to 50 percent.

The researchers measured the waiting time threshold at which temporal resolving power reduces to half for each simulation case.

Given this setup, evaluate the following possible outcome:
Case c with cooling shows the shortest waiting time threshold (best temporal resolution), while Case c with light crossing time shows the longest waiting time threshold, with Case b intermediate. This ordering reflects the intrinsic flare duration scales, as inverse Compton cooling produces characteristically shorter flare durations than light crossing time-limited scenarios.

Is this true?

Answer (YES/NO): NO